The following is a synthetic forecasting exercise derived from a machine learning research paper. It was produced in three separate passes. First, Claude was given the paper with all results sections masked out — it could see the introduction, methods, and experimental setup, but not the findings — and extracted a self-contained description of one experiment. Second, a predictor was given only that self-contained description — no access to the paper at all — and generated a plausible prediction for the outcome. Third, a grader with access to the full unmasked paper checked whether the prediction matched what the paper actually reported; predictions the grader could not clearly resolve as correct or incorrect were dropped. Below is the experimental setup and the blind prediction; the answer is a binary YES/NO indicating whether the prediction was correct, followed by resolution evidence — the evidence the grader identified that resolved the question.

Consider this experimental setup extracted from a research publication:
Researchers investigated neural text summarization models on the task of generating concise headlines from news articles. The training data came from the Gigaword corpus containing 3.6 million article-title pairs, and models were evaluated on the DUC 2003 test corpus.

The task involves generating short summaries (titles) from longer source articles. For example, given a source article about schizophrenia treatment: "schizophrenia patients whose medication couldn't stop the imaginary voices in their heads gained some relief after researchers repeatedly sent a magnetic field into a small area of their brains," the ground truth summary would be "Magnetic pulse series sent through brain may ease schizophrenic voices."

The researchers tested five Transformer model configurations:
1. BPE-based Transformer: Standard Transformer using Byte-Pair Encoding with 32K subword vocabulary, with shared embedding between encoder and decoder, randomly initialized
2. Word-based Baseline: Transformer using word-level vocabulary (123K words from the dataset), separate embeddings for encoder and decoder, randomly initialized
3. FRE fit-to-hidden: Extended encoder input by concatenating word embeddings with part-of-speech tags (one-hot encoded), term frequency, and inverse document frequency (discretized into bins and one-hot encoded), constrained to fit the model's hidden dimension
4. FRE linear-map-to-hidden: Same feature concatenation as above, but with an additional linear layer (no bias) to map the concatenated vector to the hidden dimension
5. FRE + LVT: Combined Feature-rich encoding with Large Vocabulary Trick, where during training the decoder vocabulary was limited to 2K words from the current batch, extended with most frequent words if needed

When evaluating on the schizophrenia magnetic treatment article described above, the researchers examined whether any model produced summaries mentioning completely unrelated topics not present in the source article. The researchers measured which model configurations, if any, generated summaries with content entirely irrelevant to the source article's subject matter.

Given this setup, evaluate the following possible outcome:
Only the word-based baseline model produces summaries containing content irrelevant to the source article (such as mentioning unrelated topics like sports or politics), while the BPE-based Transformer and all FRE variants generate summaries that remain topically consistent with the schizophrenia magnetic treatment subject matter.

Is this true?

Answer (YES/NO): NO